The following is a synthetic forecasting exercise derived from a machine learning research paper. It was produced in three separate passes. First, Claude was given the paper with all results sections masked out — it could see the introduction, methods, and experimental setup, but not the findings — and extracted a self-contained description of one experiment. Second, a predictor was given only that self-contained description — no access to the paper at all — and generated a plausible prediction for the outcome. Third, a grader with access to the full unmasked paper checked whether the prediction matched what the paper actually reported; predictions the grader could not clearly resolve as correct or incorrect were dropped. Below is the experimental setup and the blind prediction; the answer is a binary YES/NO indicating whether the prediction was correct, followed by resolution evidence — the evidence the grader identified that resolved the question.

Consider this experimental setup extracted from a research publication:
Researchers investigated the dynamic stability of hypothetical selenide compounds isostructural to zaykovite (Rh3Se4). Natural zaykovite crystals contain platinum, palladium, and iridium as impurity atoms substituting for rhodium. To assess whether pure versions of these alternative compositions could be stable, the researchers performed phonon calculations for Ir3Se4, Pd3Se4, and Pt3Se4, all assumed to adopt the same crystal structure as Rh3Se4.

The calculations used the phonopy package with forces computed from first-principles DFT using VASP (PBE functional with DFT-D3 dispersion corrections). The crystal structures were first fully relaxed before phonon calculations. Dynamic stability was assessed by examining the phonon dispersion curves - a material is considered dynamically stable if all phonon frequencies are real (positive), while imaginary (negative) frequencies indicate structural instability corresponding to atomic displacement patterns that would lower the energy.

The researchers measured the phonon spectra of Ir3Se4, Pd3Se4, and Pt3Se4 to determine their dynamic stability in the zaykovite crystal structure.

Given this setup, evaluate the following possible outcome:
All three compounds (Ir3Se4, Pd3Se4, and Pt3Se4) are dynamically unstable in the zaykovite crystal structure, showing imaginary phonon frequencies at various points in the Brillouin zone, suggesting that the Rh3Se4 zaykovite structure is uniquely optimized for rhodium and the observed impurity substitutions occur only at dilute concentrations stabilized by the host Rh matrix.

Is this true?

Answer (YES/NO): NO